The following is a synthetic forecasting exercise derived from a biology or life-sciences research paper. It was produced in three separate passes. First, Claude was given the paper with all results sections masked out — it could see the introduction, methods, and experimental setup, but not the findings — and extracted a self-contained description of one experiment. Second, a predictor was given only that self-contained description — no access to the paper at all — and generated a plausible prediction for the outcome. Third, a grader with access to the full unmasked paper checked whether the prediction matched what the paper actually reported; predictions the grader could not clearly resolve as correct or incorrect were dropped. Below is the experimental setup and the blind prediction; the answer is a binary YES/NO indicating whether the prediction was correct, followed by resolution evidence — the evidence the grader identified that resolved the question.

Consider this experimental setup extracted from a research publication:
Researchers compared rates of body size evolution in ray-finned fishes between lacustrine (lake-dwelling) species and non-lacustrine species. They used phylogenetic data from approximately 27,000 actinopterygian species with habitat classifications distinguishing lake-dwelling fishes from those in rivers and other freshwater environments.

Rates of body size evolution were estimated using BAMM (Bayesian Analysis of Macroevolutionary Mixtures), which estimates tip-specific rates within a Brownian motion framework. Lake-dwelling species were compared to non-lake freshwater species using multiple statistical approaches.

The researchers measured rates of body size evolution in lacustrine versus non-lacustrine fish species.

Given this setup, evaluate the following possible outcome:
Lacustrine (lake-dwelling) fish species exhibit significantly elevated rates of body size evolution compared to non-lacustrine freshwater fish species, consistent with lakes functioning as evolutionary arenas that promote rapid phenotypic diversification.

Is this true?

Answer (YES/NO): YES